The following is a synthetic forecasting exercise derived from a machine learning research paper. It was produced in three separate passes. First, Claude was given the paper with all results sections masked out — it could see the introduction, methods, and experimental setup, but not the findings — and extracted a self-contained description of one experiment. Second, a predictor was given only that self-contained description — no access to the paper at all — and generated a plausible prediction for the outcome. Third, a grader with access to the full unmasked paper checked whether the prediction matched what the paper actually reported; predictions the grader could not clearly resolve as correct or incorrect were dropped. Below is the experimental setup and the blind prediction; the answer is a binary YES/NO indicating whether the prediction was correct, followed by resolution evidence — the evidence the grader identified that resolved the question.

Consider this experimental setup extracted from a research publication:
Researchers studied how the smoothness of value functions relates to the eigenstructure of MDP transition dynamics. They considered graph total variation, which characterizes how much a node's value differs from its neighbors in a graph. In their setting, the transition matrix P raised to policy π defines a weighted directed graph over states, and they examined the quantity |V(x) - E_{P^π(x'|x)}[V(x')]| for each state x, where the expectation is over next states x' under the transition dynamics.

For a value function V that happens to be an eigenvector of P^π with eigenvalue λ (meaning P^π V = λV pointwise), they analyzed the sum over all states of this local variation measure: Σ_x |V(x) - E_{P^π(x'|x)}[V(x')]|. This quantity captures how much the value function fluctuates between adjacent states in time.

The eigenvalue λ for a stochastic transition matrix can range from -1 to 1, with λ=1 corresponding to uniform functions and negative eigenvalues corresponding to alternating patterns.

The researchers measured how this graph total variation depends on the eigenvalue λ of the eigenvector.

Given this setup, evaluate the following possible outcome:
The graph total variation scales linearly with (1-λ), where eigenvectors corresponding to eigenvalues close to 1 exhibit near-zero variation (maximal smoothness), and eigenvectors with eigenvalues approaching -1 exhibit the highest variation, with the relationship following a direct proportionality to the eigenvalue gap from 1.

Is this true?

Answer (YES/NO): YES